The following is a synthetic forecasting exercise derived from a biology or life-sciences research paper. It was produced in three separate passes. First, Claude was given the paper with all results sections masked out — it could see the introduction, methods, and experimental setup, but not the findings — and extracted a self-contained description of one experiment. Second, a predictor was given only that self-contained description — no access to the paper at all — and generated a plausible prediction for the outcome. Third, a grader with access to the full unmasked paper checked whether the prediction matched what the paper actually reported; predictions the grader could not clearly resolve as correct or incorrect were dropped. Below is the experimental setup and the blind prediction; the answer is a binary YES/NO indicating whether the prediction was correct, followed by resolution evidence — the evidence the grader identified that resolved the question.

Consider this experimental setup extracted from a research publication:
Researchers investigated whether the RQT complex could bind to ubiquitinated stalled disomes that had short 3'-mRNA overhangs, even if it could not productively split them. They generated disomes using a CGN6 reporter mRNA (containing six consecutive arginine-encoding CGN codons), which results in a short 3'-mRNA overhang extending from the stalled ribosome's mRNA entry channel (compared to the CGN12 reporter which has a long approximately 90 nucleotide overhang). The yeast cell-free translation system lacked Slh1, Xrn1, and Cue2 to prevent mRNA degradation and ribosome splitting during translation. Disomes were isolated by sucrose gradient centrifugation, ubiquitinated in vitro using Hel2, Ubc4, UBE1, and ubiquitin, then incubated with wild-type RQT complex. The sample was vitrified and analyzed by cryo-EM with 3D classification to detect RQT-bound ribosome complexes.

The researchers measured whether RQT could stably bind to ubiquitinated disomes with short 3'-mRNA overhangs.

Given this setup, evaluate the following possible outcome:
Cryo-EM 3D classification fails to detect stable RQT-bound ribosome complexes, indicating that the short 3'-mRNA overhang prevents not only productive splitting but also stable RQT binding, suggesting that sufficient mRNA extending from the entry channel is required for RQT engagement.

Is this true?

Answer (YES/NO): NO